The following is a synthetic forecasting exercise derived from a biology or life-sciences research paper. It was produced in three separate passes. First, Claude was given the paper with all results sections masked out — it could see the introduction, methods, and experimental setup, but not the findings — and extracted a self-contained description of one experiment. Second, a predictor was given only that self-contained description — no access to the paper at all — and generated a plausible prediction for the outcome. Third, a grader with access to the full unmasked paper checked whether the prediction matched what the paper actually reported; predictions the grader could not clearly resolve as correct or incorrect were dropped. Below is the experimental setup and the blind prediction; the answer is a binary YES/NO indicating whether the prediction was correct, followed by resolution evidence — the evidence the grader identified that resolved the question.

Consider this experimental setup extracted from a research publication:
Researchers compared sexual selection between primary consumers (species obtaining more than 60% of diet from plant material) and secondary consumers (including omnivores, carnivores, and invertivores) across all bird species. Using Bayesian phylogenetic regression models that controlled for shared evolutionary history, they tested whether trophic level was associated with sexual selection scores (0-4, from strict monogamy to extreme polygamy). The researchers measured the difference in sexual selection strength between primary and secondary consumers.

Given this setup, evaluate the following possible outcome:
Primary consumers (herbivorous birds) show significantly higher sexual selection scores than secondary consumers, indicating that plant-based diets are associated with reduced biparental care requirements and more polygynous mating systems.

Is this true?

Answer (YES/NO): YES